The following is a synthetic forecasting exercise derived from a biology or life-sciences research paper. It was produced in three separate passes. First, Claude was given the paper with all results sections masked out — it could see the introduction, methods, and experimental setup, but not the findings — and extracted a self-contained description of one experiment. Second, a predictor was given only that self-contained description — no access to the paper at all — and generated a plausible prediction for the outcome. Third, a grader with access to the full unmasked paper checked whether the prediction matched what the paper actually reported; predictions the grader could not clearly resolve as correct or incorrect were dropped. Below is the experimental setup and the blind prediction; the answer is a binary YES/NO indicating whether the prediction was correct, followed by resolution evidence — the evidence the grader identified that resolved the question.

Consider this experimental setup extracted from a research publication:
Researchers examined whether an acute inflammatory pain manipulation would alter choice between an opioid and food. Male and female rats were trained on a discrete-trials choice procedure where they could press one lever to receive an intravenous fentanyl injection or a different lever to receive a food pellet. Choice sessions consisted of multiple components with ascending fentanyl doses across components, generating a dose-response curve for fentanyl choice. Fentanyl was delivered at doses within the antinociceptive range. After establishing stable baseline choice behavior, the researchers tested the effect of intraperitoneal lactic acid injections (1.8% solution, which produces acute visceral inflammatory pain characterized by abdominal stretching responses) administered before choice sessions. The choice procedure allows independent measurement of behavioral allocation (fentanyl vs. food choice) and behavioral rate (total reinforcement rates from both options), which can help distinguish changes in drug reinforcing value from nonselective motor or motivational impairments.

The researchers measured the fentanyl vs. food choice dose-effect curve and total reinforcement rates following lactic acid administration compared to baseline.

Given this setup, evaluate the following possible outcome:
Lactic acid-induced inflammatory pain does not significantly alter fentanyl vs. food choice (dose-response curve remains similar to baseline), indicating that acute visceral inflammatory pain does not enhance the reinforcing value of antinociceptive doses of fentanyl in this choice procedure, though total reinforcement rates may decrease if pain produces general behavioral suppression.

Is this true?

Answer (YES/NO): YES